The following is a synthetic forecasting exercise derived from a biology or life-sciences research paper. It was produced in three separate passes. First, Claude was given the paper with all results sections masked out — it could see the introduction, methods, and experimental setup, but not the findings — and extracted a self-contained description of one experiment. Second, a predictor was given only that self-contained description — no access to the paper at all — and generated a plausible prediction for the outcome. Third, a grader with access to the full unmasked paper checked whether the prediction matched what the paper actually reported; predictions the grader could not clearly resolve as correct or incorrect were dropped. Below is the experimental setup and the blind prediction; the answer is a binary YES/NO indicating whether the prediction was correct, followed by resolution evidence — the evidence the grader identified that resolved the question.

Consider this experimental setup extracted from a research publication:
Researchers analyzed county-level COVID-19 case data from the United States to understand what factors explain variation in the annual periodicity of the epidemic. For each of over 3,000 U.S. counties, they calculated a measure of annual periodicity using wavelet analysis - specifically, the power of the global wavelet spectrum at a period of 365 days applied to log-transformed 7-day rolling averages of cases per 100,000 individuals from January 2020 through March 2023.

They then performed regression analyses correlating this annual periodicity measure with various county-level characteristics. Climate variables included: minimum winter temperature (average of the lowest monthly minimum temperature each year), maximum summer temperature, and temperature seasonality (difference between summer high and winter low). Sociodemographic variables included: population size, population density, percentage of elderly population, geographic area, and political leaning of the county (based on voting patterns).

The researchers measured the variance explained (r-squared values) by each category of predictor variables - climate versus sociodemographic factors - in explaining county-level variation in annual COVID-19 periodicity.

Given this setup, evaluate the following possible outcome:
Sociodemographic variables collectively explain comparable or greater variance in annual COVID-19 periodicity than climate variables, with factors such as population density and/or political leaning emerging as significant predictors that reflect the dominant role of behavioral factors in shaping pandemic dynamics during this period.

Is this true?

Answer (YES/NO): NO